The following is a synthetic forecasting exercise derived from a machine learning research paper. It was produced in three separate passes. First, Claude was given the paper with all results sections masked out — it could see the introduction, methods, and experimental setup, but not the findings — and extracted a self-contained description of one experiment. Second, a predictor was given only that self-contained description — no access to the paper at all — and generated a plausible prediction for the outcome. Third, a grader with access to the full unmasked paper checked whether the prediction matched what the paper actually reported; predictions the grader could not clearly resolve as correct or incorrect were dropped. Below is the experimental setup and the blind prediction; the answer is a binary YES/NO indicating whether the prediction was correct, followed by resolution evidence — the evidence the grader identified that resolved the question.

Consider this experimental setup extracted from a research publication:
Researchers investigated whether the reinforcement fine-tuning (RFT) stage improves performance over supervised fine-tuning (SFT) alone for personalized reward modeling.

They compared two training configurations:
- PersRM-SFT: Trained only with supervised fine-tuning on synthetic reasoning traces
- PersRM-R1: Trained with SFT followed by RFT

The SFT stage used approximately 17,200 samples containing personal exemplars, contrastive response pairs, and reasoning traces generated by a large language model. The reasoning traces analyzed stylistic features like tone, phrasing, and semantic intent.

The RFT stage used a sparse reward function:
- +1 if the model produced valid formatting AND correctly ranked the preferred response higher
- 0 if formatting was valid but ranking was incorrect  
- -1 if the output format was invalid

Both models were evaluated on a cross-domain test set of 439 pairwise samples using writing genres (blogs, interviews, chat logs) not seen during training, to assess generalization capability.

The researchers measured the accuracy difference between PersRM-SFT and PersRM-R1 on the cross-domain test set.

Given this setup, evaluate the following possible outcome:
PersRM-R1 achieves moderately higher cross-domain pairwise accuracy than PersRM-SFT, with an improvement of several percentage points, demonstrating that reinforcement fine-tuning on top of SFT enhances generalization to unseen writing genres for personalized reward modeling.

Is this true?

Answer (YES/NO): NO